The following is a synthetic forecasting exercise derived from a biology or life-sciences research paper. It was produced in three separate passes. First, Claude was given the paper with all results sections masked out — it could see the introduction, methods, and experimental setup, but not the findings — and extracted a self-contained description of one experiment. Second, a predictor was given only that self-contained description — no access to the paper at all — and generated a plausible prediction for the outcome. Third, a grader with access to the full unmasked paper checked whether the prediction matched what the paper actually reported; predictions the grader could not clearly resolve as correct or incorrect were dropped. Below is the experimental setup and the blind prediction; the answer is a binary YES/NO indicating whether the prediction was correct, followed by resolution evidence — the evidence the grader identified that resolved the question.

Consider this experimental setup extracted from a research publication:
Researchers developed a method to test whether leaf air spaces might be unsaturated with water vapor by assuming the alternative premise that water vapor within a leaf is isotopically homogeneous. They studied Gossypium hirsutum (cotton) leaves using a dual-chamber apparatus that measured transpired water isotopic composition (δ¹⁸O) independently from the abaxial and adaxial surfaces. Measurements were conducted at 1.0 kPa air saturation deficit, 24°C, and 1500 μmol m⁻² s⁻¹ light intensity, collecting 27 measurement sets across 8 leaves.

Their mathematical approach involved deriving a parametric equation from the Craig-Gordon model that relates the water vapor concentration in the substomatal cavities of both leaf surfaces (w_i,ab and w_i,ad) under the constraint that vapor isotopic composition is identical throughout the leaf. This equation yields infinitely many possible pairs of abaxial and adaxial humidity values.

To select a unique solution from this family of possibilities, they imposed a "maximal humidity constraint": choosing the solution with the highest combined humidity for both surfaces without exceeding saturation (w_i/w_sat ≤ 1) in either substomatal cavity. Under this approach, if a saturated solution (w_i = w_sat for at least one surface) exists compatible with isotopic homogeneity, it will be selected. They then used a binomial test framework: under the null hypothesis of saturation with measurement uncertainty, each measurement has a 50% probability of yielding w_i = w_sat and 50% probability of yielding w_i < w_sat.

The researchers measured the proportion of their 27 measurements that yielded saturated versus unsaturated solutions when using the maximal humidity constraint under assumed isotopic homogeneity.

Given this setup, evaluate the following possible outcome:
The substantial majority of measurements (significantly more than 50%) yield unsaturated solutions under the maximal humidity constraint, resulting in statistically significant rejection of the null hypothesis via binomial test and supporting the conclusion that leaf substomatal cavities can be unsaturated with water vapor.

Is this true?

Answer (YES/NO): NO